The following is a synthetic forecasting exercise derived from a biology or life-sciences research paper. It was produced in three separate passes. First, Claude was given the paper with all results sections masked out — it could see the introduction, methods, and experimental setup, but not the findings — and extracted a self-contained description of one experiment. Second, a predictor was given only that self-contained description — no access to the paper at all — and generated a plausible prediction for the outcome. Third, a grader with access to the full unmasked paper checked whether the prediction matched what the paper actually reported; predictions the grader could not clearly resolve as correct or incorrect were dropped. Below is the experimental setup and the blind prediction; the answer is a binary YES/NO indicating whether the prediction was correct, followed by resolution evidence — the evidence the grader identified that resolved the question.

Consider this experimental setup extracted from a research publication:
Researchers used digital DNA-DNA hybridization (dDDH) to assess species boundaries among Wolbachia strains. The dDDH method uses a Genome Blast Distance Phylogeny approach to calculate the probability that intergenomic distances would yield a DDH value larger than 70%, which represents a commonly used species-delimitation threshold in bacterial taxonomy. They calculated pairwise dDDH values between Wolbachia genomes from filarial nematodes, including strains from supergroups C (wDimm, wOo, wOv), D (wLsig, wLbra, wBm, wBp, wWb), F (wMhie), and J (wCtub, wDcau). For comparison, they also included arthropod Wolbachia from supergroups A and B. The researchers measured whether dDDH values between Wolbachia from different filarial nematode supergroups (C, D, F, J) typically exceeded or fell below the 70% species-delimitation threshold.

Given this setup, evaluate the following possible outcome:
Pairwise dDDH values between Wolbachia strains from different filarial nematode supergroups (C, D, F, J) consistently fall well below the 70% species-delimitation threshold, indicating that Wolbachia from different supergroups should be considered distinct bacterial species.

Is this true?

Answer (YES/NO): YES